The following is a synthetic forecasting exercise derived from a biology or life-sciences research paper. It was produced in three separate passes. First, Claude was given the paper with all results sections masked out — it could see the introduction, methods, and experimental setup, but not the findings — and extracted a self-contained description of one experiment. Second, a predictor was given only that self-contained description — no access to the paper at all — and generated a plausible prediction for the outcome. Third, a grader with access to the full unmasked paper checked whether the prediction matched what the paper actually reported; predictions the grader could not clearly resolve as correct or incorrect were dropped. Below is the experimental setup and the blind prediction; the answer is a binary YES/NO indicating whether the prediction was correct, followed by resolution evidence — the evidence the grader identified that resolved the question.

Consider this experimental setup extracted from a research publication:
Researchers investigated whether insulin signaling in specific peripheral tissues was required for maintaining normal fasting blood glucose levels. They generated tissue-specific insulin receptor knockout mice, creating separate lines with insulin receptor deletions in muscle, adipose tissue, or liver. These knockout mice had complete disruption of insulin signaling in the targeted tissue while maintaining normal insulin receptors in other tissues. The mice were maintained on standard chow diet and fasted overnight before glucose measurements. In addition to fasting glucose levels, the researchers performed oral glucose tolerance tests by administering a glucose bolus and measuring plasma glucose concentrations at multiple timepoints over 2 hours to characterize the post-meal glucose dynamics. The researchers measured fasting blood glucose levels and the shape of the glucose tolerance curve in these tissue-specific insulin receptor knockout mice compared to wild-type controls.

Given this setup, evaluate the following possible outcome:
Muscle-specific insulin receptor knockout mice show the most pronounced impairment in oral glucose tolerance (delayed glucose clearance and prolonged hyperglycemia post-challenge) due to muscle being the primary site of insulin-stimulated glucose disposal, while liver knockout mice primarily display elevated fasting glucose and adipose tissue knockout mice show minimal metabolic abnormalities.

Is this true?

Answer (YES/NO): NO